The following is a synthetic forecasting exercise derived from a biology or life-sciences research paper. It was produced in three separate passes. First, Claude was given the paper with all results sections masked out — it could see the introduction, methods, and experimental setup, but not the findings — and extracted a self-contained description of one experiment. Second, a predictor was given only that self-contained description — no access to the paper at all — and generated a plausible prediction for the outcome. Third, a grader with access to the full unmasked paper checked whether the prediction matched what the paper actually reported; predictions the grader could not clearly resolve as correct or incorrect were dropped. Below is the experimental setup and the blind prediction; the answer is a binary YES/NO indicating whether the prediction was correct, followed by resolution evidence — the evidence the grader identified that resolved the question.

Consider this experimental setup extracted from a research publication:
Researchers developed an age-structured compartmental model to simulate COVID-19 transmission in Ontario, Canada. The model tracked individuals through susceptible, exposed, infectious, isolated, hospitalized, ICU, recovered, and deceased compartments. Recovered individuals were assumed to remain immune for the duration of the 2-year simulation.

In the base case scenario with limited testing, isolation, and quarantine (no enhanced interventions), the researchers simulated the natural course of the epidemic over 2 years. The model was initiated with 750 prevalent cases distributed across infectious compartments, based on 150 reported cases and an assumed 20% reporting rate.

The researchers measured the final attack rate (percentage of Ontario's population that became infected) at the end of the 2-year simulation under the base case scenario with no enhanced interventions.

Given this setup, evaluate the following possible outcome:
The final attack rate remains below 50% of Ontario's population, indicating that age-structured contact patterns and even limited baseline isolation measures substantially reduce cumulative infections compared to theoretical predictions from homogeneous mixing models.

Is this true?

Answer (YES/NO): NO